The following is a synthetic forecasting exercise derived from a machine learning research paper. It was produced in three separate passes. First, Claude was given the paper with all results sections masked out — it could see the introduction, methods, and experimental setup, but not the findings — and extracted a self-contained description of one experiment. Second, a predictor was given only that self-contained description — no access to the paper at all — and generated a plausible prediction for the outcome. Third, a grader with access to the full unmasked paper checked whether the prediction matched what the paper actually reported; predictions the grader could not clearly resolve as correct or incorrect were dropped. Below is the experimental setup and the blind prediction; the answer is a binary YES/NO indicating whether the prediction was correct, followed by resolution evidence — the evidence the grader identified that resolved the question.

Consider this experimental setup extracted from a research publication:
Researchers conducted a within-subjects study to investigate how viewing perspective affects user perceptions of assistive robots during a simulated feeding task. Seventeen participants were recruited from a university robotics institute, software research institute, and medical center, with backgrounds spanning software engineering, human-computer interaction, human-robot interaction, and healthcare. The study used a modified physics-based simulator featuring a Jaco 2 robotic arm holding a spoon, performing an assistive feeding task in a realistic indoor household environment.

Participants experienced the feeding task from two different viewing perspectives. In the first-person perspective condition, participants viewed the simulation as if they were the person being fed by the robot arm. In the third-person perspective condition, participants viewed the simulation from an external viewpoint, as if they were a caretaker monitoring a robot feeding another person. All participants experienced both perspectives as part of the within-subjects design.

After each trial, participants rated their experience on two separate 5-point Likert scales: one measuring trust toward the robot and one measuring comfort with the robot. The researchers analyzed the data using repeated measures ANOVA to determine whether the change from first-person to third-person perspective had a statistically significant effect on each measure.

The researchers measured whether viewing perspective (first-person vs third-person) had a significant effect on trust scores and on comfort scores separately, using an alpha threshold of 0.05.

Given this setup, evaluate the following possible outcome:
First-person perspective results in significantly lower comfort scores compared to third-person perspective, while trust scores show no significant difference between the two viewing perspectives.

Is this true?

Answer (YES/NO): YES